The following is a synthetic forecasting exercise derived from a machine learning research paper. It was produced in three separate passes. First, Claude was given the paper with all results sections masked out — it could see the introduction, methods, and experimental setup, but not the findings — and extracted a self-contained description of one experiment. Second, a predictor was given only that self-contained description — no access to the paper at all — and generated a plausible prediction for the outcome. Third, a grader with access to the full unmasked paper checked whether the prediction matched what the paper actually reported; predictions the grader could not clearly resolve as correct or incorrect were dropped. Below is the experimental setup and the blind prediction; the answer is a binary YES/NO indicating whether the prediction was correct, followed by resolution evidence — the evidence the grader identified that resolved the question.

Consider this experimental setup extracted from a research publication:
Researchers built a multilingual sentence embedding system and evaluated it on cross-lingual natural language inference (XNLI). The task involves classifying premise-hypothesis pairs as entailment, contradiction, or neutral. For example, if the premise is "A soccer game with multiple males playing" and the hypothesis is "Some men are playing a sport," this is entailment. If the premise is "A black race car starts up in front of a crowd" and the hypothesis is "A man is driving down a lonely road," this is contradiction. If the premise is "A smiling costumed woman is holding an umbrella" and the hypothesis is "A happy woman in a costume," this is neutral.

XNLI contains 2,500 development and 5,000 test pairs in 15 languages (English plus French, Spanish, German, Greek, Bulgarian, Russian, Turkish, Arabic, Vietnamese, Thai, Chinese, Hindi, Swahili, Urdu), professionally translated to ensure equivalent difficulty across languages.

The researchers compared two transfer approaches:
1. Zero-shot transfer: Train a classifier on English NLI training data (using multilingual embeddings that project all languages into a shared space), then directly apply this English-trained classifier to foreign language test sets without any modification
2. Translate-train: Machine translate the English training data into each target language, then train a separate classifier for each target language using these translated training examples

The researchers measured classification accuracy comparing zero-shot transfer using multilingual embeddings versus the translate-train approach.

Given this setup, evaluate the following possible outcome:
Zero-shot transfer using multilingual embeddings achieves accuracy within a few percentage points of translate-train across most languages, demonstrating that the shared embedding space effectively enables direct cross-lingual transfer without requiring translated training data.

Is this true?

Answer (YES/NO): YES